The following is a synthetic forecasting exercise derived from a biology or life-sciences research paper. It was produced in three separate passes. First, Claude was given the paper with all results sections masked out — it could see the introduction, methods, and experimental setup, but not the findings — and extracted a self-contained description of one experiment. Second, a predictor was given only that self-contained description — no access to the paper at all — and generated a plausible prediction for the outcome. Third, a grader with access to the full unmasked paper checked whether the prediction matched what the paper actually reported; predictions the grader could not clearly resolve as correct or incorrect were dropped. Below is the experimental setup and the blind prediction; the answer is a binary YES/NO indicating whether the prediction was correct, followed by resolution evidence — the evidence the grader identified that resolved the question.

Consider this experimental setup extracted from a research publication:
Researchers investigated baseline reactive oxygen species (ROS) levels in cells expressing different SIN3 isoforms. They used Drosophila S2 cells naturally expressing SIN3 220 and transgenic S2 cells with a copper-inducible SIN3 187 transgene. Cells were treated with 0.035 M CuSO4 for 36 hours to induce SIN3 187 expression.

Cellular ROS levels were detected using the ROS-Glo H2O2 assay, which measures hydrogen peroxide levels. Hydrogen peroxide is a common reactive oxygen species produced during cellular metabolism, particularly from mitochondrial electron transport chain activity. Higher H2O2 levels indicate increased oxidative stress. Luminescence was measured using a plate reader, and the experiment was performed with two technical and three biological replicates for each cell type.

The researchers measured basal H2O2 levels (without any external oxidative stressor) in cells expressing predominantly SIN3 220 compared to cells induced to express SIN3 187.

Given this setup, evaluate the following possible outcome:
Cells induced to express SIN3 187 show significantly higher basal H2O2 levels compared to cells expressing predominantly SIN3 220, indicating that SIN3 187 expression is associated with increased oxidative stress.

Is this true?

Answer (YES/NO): YES